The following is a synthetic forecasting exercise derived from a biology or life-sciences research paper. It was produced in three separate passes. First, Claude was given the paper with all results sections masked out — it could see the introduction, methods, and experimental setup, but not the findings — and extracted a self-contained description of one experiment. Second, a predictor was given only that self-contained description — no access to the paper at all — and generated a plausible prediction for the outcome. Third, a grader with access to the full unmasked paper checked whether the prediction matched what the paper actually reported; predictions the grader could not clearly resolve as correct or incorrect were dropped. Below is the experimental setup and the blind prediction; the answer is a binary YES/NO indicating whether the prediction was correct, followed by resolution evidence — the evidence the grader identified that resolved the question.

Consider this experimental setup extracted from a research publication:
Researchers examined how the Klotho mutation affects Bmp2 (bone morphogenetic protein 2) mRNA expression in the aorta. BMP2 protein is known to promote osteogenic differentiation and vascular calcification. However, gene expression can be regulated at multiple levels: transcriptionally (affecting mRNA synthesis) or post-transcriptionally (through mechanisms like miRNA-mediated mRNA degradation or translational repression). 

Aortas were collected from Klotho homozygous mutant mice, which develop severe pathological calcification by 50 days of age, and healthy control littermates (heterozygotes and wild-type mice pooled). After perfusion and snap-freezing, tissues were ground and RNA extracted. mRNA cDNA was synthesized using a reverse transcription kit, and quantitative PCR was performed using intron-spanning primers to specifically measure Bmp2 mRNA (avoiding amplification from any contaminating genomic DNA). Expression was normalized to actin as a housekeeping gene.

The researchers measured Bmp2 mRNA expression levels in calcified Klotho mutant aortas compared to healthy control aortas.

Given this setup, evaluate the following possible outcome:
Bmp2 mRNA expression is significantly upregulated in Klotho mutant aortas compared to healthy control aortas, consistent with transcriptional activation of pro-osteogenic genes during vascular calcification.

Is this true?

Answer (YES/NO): NO